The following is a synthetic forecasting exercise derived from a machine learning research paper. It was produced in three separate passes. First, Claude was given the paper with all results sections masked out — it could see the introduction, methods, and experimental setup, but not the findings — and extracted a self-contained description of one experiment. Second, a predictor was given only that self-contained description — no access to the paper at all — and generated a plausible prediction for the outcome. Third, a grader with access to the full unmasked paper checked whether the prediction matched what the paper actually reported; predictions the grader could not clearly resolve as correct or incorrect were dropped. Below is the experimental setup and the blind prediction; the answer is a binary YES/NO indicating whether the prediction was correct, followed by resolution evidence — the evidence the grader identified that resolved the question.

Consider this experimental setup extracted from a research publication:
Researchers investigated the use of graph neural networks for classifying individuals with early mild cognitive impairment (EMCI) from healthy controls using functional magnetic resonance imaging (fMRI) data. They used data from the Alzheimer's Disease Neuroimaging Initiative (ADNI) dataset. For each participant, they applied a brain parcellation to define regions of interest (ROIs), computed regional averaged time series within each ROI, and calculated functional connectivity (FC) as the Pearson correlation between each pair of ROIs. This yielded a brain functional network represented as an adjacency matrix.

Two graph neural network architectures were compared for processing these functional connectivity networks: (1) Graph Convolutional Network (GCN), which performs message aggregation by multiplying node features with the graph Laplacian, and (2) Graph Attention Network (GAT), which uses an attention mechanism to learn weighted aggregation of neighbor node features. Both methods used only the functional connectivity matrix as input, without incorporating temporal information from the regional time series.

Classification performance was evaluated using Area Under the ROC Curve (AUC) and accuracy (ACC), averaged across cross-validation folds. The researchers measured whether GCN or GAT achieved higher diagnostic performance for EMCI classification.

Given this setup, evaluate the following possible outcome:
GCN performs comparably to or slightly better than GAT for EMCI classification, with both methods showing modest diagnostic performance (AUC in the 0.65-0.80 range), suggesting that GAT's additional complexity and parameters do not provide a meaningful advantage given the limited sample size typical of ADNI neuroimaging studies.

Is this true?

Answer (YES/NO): YES